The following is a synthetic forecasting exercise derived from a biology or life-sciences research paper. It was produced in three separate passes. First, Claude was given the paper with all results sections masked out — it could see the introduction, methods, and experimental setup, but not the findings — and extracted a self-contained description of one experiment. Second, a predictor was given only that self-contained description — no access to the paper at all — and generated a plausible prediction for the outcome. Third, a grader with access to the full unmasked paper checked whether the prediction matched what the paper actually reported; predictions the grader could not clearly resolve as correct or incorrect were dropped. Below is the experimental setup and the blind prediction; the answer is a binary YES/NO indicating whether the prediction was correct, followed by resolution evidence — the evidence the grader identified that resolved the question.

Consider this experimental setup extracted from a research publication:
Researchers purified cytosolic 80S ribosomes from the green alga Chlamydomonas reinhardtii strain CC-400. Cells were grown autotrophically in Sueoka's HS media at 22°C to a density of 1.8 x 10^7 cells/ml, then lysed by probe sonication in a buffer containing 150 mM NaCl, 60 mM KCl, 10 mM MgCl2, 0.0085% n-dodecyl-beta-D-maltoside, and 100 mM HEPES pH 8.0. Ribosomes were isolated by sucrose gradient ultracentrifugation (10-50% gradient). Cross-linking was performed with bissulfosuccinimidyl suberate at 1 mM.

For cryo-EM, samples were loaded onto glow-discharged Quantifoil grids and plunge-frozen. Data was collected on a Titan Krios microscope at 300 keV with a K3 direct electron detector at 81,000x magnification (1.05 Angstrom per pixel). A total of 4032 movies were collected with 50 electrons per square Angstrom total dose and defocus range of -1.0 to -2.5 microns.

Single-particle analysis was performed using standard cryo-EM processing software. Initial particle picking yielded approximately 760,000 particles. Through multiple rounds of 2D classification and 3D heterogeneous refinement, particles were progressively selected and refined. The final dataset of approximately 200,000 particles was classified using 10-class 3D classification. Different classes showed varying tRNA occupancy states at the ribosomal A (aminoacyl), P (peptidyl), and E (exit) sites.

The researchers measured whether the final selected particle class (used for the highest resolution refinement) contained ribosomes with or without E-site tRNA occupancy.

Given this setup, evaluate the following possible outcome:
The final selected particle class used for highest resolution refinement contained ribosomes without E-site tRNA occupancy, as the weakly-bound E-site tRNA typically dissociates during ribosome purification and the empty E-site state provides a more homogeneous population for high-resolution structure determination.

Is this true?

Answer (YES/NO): YES